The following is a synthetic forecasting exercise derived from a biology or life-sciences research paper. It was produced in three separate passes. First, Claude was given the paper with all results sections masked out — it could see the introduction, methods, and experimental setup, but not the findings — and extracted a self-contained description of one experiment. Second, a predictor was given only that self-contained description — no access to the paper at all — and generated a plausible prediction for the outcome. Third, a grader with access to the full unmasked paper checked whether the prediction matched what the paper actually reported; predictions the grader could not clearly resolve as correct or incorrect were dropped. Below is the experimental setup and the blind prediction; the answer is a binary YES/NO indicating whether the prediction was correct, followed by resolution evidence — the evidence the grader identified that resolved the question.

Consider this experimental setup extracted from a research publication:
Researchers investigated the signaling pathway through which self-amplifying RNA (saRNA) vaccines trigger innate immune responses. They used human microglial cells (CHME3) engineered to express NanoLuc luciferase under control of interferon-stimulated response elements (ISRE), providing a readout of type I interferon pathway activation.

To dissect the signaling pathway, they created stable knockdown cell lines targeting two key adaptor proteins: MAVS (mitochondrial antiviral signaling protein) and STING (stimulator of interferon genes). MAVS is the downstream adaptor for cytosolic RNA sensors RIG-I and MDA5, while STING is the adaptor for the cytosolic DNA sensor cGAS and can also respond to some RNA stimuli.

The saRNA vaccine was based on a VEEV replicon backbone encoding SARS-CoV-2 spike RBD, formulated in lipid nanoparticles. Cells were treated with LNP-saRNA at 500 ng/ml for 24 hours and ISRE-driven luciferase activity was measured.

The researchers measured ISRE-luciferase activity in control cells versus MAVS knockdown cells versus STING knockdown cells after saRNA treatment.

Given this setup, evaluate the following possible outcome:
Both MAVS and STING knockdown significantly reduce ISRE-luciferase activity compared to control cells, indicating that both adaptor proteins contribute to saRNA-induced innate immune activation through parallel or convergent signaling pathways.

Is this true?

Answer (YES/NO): NO